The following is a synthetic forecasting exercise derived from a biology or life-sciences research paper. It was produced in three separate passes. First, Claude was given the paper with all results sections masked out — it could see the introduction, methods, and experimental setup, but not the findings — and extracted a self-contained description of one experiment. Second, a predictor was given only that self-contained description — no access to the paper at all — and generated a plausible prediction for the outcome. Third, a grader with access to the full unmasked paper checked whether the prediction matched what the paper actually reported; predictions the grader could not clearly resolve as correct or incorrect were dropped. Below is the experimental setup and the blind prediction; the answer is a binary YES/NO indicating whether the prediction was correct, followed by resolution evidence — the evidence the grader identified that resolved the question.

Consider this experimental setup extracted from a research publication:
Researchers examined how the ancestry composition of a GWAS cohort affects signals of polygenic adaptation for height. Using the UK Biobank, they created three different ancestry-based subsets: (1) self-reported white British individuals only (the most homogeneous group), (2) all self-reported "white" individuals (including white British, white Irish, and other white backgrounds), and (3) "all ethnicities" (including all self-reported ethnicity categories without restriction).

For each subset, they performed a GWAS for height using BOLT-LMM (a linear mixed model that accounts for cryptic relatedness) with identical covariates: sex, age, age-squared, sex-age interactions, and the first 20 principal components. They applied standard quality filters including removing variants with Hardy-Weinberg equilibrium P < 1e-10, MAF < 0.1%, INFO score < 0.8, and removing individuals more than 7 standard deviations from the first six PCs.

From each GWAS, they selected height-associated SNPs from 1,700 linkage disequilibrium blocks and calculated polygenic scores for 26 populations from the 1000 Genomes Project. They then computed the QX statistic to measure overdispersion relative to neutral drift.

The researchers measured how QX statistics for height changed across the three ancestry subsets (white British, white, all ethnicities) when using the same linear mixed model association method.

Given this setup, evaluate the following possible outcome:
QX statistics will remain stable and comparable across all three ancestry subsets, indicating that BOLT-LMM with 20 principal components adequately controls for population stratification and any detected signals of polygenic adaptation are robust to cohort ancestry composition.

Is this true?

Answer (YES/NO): NO